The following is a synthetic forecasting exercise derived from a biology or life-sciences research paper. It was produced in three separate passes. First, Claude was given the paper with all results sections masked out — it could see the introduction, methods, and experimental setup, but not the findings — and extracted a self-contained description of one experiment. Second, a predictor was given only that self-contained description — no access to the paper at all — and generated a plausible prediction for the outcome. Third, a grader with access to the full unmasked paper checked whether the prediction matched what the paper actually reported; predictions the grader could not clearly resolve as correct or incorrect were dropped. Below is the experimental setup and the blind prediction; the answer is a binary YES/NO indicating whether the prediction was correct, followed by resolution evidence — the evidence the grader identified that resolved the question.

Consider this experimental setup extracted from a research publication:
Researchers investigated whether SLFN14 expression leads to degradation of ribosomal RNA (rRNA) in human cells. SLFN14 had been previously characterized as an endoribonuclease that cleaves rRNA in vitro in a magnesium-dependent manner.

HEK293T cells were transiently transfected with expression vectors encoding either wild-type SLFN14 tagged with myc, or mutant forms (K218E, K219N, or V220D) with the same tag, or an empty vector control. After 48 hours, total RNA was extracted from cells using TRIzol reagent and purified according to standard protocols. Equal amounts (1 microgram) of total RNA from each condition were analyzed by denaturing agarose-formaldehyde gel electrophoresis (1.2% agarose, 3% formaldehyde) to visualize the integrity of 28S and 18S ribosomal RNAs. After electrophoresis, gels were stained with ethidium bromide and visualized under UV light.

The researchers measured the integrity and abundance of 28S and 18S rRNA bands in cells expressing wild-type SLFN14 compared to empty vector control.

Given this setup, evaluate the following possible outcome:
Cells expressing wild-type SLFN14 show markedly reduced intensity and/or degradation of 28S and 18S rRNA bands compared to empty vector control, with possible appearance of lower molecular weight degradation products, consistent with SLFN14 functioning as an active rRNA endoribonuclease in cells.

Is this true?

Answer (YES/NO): YES